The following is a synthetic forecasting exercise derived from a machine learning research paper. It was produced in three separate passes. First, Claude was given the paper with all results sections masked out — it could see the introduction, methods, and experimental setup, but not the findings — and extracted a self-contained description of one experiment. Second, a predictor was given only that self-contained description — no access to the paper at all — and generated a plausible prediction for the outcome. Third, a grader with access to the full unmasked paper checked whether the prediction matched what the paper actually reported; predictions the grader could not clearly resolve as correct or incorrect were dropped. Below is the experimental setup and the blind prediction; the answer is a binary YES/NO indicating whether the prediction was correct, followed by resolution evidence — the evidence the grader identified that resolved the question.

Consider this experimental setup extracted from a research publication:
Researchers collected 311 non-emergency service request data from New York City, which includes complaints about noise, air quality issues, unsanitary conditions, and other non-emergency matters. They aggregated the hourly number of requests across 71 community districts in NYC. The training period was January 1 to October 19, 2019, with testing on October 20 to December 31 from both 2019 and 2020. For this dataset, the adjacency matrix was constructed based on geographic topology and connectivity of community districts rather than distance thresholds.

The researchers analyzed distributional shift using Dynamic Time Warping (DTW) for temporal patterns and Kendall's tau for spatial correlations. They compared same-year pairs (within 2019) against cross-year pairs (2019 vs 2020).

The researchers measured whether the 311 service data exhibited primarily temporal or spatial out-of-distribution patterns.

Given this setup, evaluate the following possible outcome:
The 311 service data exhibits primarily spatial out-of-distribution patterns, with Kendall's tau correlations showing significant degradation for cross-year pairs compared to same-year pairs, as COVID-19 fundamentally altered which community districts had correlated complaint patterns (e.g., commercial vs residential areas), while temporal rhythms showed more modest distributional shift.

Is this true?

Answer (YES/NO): NO